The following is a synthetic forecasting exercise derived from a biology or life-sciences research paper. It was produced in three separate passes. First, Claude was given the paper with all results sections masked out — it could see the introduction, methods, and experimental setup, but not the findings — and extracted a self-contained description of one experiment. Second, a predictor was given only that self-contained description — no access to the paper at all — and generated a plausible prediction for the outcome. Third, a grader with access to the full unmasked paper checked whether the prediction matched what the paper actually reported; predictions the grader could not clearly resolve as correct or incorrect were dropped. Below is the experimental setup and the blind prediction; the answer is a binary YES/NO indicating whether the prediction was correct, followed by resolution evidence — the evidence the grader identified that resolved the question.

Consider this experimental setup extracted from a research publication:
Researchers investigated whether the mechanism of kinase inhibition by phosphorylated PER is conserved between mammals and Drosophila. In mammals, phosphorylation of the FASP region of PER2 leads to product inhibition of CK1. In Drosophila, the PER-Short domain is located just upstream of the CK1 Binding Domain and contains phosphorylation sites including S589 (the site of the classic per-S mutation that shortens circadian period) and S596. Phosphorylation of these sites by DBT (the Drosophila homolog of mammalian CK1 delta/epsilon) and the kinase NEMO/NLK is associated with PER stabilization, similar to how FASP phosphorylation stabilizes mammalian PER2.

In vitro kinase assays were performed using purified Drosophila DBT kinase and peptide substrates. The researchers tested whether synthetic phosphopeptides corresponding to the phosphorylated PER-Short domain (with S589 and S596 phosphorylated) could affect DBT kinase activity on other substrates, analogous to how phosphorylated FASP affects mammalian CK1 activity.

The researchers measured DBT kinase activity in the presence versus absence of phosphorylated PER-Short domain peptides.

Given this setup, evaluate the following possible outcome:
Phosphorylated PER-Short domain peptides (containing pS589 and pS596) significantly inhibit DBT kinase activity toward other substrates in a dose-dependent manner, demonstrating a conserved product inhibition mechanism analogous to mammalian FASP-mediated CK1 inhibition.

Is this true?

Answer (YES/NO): NO